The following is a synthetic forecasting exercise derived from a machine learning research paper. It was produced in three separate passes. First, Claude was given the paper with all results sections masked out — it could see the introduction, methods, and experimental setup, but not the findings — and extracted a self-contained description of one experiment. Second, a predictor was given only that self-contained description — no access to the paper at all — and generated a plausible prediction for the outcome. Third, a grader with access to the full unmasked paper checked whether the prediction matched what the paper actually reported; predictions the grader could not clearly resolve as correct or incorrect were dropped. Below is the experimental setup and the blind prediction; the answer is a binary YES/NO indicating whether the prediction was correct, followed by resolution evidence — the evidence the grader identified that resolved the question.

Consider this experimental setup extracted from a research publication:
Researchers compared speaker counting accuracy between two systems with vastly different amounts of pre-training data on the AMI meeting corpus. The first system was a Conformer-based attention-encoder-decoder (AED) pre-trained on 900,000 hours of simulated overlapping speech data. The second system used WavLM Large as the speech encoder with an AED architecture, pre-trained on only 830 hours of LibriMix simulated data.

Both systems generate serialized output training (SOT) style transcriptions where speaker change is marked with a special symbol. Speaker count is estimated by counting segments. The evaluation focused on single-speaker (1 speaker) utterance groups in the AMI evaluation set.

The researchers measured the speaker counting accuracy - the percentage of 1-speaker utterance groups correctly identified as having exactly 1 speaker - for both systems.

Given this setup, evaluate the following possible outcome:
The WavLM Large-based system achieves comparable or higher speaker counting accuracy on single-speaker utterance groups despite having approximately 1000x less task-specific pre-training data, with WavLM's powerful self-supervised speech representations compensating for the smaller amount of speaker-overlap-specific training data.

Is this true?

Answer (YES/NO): NO